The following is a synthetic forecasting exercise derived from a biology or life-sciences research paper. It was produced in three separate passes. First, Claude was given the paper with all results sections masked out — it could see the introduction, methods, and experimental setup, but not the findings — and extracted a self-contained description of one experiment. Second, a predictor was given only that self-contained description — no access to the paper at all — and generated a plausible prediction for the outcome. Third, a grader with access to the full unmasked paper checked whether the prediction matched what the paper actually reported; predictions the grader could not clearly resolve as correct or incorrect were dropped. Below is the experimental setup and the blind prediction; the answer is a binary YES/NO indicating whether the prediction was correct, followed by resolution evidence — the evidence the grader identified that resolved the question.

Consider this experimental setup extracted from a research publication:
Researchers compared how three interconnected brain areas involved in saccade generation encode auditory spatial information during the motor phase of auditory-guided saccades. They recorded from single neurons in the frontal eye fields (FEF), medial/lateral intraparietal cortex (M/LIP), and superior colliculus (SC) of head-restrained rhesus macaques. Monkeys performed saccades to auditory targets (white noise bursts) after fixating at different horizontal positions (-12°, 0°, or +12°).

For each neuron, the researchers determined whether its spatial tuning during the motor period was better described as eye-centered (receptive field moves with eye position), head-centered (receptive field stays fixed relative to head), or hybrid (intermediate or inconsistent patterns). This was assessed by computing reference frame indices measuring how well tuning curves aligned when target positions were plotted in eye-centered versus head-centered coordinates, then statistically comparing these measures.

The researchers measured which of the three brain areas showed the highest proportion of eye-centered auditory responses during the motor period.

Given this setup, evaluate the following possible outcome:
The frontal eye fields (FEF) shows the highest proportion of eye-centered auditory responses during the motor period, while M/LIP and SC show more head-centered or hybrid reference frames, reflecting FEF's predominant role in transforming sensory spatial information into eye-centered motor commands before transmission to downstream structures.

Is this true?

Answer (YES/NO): NO